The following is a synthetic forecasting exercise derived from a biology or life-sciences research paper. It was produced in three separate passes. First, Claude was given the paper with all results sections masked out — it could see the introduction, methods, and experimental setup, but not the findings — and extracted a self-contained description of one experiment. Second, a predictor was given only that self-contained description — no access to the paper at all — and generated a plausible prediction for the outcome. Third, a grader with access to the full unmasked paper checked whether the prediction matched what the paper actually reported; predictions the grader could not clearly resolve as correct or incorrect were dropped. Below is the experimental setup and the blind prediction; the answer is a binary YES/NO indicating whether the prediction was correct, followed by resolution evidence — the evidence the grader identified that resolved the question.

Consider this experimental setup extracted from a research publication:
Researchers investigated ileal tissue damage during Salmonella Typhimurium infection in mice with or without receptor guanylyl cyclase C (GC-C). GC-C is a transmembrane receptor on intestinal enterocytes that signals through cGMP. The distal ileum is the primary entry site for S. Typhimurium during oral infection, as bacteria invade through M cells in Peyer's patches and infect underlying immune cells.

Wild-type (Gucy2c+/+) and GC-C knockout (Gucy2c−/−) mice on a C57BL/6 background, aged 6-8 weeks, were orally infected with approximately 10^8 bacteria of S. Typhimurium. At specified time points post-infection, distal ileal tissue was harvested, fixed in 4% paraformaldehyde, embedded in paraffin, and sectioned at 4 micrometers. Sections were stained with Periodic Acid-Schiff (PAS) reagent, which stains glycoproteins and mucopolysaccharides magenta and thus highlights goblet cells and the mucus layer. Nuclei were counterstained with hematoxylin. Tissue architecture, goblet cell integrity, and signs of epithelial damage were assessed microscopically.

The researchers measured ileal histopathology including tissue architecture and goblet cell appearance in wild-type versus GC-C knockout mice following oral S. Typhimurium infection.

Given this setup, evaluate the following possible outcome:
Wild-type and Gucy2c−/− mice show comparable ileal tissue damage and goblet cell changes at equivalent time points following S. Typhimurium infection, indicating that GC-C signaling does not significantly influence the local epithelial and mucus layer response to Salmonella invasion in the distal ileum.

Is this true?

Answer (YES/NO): NO